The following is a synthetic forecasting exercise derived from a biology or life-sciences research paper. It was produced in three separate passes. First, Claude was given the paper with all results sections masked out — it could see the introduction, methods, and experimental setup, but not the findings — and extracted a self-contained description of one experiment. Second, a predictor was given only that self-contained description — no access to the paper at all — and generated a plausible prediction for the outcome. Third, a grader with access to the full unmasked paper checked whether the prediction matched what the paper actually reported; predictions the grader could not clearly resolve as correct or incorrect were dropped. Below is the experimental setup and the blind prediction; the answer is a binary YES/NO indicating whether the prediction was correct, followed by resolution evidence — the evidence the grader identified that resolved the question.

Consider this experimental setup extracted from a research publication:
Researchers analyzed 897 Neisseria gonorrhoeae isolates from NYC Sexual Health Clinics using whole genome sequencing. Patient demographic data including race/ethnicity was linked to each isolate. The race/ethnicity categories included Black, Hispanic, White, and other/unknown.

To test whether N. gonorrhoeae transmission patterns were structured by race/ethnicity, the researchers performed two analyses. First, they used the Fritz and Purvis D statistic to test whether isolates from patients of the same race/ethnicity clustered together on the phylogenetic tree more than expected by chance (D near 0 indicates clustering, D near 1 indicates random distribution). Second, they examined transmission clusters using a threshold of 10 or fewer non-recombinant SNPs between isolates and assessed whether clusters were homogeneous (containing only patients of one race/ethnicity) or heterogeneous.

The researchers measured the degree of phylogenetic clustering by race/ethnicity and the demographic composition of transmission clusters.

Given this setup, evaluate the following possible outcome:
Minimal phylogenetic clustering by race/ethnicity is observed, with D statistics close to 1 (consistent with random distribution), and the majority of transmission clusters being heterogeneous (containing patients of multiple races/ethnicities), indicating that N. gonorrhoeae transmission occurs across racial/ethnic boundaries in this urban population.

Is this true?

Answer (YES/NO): NO